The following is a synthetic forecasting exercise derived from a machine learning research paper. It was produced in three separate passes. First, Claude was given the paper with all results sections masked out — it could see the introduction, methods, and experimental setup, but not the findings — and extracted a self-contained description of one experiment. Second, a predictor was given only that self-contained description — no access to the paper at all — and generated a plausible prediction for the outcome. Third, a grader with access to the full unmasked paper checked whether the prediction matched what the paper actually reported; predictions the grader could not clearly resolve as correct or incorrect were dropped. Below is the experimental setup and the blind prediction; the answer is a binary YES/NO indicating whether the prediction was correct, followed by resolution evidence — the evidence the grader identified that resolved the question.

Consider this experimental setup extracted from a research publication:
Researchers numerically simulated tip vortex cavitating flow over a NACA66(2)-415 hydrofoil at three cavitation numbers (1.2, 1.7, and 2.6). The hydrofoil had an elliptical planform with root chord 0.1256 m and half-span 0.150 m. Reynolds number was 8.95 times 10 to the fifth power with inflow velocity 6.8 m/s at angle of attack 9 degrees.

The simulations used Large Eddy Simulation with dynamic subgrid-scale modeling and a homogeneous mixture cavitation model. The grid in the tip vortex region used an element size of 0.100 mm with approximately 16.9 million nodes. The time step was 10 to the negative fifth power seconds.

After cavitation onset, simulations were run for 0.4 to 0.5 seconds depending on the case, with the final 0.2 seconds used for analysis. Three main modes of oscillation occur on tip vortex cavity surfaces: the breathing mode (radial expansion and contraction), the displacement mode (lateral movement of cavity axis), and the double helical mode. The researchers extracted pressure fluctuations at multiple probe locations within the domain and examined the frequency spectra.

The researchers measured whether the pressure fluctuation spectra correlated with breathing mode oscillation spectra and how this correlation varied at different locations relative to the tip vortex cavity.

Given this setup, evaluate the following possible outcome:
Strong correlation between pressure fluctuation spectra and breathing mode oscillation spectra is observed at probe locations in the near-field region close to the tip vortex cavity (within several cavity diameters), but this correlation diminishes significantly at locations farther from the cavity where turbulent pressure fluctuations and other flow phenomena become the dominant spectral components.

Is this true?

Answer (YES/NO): NO